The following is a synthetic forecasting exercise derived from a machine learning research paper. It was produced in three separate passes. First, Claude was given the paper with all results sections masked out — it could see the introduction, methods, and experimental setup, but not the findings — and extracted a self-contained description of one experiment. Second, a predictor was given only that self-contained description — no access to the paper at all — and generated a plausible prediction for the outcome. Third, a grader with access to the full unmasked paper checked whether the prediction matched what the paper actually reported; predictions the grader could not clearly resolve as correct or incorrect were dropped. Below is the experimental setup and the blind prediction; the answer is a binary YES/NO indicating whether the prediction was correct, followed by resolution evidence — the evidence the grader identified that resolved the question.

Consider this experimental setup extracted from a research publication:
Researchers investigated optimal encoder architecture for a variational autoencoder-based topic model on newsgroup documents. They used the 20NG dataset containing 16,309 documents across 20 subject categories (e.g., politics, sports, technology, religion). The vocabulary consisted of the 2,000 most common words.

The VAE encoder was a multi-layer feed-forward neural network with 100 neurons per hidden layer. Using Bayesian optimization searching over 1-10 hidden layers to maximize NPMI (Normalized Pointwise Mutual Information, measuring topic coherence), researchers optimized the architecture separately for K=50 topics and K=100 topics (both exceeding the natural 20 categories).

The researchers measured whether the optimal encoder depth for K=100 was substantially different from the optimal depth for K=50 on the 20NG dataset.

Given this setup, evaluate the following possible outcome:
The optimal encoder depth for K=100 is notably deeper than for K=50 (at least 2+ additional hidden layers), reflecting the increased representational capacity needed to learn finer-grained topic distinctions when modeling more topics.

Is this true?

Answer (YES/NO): YES